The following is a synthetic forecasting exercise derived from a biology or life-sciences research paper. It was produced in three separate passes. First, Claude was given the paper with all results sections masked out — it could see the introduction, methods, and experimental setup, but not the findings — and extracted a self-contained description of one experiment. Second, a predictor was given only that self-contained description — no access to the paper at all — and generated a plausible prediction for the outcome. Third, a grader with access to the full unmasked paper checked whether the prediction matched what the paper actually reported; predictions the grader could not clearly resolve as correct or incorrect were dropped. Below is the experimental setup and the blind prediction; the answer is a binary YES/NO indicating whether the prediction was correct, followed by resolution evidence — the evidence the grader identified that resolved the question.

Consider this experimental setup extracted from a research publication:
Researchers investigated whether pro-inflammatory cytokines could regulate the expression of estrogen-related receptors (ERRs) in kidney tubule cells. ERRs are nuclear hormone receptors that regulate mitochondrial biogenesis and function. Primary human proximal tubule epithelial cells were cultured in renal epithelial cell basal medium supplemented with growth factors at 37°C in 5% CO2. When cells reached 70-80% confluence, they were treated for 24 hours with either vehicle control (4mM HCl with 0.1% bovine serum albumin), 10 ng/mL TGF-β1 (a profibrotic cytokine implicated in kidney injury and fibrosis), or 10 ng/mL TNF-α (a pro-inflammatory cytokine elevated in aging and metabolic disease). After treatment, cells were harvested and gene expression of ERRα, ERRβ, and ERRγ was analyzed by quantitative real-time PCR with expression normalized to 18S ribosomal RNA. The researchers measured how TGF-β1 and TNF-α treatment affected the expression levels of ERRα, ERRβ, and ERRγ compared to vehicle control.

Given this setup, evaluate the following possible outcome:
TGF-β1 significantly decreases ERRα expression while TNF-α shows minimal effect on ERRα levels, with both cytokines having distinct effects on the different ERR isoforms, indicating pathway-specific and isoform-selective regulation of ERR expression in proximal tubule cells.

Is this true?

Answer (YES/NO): NO